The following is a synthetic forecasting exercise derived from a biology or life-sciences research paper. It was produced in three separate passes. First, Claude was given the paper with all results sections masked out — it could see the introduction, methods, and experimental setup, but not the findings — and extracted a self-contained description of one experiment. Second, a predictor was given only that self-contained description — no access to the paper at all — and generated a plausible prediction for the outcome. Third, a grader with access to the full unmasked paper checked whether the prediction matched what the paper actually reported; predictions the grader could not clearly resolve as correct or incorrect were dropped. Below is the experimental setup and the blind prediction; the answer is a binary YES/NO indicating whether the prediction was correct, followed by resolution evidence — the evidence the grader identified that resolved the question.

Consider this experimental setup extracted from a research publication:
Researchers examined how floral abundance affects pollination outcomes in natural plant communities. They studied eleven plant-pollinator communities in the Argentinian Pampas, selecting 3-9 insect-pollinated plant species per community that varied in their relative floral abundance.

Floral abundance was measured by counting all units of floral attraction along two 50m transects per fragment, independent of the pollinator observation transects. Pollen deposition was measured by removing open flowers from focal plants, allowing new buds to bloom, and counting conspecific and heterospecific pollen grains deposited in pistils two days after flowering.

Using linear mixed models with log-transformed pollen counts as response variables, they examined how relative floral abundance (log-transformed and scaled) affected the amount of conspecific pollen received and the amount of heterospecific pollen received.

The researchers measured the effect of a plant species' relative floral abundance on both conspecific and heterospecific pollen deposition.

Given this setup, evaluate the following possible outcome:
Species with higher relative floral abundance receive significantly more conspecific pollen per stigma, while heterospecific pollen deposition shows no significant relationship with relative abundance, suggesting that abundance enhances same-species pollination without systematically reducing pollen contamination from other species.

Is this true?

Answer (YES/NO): NO